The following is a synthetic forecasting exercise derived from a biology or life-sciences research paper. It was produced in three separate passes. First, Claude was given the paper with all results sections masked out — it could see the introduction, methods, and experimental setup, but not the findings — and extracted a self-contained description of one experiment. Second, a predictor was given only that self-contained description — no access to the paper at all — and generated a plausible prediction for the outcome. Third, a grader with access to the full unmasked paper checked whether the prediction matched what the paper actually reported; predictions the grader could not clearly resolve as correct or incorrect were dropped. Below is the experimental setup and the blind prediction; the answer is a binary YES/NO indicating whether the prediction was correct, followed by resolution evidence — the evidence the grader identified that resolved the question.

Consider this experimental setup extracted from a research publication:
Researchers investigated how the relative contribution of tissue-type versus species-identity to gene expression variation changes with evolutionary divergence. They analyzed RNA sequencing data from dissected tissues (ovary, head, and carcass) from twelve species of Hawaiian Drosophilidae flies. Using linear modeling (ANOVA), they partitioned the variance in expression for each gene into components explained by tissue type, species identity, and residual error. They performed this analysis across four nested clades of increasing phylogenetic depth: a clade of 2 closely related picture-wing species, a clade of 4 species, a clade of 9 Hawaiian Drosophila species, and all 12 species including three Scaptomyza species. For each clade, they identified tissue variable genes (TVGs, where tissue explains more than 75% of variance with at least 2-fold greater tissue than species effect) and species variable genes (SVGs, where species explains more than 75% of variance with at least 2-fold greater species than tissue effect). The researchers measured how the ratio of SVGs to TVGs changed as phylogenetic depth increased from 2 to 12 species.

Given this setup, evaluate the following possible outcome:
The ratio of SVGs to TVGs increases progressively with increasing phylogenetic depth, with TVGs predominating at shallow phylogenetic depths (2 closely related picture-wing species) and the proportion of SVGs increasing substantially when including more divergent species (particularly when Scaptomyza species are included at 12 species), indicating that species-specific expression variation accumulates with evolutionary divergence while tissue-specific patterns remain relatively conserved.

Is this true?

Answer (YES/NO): YES